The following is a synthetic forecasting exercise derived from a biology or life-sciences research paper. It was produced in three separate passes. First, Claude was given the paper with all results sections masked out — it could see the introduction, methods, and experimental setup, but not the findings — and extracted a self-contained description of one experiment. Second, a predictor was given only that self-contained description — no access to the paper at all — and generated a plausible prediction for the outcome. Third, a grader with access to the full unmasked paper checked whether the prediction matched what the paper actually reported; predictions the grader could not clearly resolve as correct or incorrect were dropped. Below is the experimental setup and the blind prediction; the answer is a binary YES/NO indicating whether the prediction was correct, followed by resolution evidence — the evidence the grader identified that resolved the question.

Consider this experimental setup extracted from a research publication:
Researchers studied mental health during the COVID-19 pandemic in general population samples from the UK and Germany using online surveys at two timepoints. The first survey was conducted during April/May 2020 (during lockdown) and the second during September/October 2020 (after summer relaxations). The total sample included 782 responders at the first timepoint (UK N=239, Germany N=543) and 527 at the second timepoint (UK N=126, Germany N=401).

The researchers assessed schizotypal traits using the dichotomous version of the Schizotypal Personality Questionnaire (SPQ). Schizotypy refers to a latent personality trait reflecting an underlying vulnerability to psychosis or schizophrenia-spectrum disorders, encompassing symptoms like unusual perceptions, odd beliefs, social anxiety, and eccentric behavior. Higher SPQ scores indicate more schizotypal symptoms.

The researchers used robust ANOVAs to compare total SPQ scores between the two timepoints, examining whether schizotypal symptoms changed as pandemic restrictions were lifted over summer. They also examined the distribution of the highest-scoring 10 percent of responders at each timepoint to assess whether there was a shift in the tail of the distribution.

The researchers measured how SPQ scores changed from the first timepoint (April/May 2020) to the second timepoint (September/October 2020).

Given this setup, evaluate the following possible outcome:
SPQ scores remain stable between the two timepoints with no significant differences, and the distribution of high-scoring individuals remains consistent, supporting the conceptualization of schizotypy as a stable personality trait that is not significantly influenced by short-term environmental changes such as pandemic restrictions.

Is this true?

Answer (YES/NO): NO